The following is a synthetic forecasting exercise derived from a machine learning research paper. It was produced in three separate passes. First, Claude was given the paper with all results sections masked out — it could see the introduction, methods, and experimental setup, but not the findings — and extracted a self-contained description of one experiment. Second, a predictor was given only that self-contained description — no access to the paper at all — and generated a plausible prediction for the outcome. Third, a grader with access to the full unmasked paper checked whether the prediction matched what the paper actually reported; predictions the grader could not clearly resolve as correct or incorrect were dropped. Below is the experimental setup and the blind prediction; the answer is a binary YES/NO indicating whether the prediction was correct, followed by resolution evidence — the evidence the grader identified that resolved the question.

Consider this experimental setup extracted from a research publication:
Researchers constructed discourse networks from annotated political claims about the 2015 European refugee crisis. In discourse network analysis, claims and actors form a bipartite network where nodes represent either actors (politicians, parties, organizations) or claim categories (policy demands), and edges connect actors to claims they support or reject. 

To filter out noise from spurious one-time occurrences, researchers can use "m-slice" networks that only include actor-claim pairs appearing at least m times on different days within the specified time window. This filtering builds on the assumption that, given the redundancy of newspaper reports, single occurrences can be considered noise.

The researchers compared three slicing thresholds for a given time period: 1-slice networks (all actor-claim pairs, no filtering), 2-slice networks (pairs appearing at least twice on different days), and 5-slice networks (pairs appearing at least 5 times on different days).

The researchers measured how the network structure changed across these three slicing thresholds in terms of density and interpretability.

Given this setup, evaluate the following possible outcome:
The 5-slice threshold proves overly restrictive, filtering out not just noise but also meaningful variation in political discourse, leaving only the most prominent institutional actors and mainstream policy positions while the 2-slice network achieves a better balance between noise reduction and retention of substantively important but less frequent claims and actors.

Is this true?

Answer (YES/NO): YES